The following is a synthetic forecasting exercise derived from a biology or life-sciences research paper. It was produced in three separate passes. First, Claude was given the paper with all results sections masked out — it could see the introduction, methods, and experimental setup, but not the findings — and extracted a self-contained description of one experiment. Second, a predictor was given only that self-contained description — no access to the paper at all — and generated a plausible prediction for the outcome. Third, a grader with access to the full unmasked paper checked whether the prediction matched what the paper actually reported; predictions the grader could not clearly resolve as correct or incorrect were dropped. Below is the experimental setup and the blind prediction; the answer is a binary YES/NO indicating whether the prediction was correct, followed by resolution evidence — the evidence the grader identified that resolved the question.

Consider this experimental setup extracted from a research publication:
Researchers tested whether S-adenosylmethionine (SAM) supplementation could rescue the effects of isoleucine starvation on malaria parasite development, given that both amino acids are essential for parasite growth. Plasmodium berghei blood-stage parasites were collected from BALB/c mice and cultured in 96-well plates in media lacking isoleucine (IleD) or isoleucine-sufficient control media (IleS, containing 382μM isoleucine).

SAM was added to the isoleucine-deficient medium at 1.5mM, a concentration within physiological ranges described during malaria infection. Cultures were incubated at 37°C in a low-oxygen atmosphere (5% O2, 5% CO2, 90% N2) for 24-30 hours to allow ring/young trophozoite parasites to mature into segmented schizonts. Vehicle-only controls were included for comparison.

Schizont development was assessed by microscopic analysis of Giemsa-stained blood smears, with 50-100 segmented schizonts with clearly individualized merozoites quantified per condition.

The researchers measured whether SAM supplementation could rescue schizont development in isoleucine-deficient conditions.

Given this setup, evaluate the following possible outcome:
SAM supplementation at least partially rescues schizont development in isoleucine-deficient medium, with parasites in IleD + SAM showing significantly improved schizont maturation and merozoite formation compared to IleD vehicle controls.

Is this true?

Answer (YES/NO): NO